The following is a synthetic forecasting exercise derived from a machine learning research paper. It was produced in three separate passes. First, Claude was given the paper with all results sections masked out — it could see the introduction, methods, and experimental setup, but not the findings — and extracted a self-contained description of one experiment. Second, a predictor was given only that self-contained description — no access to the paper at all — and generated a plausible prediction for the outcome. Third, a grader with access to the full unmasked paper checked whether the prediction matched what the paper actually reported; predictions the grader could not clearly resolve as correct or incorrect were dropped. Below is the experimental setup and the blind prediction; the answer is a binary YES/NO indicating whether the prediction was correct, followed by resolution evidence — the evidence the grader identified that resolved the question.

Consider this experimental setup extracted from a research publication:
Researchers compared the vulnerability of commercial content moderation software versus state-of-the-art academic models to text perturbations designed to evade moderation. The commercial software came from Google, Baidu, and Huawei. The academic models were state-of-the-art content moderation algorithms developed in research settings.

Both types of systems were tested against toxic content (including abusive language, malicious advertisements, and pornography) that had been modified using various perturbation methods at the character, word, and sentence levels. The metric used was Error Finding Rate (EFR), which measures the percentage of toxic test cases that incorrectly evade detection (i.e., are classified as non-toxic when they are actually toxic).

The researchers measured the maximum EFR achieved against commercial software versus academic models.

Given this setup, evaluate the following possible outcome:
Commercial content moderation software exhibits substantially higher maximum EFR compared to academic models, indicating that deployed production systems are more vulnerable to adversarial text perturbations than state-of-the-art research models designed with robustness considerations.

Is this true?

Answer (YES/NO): NO